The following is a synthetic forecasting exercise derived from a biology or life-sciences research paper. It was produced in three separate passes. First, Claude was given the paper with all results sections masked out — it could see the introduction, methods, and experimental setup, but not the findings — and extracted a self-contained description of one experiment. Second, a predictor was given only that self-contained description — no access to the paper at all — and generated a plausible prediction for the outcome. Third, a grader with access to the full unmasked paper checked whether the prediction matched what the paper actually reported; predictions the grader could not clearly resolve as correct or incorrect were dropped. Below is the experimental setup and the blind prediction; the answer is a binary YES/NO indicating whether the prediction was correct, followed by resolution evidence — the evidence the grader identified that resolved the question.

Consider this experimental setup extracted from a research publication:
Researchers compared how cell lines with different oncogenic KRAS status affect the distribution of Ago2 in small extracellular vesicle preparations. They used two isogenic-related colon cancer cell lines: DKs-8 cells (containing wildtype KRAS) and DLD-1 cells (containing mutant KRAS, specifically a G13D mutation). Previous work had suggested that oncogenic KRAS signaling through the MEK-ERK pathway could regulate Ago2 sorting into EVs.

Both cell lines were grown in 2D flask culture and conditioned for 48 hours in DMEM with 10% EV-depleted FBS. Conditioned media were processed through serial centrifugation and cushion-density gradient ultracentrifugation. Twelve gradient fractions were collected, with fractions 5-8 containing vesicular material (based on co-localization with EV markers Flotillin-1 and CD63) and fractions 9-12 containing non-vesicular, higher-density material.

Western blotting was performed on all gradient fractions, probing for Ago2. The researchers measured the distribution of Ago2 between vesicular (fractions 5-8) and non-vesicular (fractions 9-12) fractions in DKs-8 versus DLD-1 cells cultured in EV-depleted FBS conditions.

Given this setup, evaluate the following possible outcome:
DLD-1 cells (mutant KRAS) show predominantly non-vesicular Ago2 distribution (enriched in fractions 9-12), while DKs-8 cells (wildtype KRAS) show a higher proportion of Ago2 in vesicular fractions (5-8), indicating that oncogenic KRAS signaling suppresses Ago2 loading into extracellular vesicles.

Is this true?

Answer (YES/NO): NO